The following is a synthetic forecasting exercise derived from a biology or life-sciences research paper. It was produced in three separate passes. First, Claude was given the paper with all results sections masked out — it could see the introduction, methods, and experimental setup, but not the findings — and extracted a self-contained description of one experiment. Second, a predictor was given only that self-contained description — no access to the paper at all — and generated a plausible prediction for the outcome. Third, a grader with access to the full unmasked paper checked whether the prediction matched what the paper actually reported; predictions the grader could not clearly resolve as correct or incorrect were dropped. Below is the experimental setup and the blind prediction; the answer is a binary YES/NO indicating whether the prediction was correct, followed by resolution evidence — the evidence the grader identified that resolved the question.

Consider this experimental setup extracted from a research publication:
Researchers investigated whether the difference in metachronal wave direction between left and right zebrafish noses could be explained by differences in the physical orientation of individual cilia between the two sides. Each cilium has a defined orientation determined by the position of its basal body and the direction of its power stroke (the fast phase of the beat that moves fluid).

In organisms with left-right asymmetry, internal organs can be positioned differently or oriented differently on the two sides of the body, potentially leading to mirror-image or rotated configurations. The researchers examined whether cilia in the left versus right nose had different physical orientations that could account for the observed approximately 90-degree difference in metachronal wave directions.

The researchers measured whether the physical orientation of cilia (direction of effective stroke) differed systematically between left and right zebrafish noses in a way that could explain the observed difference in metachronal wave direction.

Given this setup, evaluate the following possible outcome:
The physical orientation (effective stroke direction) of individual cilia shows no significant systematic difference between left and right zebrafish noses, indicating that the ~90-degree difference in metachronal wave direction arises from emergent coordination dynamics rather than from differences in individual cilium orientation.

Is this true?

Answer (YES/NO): NO